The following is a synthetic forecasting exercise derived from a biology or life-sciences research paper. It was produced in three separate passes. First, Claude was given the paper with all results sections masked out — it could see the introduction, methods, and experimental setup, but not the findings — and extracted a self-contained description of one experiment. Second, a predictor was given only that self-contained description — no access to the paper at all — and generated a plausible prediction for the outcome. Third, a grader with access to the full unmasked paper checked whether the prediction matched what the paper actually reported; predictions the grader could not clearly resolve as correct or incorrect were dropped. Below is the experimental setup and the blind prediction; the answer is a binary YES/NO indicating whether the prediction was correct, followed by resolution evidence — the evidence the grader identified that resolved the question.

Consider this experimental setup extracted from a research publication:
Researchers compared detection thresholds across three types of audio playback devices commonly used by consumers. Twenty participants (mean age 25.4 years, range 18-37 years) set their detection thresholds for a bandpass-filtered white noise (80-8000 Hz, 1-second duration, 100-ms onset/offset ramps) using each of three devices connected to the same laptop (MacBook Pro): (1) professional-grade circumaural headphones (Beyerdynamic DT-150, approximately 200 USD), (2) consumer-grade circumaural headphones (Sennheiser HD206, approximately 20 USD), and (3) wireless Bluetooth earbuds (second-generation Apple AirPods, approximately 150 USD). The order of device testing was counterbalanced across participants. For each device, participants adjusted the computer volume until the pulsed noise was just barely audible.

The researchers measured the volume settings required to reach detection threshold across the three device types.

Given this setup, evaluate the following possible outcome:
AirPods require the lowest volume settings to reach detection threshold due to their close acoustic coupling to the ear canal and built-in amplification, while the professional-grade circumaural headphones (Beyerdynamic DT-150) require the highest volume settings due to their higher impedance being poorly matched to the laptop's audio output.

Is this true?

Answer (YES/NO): NO